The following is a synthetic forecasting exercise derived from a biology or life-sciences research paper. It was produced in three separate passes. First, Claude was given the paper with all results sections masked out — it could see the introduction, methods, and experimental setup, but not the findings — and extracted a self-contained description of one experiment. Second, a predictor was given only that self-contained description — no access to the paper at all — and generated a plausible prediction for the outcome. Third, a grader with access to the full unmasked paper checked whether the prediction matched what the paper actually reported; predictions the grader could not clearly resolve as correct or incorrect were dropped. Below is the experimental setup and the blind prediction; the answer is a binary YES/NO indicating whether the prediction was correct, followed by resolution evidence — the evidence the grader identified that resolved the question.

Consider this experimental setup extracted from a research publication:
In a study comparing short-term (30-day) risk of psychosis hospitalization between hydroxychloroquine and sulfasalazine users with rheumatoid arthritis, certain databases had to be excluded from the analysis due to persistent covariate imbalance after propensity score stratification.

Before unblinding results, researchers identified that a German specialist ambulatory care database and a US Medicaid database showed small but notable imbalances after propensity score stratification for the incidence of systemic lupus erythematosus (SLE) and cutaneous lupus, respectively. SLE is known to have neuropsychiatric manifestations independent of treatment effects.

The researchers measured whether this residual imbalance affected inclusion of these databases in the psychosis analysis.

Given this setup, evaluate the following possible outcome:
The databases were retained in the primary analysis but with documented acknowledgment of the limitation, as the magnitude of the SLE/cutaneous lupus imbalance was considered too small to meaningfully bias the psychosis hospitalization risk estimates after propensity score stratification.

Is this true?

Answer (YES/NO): NO